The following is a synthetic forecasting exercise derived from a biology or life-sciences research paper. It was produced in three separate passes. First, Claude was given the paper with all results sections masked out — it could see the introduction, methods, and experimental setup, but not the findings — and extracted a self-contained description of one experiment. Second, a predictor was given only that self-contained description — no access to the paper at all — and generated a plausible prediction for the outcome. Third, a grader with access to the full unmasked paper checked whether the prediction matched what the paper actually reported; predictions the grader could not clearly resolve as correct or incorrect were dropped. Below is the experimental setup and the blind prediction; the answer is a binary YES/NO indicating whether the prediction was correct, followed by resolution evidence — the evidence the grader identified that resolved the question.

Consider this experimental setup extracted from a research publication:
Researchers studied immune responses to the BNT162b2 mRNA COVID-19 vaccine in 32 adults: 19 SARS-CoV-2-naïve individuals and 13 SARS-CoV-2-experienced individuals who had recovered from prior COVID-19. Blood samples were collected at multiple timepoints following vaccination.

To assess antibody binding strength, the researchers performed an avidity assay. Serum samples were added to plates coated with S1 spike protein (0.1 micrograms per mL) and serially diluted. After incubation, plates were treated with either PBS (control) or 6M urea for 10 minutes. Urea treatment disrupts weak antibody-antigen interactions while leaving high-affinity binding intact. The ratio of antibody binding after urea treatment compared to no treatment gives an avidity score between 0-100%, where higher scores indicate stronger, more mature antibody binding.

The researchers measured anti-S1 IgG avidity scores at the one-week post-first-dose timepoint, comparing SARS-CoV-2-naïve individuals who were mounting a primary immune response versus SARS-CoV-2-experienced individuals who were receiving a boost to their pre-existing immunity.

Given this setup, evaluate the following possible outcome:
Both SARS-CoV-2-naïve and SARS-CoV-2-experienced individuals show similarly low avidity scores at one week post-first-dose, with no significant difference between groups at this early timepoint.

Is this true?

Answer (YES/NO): NO